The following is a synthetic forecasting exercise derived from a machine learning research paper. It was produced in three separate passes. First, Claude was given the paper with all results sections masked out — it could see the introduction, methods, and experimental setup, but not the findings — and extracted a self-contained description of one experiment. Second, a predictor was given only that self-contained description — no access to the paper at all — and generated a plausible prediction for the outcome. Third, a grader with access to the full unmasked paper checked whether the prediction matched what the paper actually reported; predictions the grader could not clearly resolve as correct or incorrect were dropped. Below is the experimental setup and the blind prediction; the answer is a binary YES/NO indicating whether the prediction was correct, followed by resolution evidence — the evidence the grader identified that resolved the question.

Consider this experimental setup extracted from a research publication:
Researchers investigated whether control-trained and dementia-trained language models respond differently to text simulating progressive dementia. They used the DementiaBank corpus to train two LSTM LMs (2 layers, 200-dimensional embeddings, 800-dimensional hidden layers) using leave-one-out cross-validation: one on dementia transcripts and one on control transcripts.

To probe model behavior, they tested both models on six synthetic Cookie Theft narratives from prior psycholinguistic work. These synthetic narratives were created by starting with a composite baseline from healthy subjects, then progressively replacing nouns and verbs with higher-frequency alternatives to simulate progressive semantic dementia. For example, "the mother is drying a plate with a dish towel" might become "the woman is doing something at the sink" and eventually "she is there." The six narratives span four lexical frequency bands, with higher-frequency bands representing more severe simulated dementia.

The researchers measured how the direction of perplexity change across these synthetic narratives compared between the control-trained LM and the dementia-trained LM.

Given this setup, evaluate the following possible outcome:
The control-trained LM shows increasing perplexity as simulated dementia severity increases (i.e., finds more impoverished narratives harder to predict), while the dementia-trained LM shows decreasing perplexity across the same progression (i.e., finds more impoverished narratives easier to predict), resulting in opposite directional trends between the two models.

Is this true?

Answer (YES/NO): YES